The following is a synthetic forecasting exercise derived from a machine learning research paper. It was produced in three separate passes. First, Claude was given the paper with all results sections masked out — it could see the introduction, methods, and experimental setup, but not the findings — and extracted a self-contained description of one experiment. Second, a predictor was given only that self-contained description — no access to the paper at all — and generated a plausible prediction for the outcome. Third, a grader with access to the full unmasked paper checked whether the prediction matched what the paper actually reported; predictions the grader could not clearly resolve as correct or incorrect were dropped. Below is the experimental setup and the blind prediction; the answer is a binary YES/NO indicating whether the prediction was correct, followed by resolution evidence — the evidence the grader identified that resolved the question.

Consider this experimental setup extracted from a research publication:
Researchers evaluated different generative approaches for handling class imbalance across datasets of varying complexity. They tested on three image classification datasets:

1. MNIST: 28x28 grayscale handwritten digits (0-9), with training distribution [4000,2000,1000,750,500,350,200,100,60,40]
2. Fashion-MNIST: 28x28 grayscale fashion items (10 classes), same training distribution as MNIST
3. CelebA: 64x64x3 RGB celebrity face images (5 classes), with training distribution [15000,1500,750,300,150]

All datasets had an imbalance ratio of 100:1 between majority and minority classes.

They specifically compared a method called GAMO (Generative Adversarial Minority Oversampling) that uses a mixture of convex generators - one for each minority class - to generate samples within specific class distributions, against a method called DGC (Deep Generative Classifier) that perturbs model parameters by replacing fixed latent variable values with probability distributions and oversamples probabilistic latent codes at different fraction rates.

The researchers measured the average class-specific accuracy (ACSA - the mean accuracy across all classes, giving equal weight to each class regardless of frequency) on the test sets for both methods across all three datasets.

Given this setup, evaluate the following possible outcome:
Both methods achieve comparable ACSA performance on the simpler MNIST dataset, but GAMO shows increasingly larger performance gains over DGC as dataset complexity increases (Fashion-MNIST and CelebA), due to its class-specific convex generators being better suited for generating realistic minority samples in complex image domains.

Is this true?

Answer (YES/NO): NO